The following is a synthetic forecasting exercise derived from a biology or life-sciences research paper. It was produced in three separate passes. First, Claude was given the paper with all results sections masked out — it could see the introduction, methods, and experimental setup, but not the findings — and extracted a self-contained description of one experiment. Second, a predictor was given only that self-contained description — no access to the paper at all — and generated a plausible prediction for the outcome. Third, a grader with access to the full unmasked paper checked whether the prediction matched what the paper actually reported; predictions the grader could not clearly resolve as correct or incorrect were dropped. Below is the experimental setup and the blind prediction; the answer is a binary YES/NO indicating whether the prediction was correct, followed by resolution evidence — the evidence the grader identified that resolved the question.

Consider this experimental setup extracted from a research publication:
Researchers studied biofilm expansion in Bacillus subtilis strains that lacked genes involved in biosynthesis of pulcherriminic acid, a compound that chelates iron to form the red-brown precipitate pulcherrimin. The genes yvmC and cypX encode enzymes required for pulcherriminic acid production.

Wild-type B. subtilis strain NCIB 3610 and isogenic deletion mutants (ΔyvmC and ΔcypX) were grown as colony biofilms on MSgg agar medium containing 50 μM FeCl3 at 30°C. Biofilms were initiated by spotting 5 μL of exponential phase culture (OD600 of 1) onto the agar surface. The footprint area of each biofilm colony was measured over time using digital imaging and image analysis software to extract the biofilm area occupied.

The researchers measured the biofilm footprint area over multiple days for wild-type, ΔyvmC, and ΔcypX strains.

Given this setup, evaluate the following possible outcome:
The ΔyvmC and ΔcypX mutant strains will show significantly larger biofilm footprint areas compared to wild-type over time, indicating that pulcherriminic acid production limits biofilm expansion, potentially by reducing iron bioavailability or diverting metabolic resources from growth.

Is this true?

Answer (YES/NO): YES